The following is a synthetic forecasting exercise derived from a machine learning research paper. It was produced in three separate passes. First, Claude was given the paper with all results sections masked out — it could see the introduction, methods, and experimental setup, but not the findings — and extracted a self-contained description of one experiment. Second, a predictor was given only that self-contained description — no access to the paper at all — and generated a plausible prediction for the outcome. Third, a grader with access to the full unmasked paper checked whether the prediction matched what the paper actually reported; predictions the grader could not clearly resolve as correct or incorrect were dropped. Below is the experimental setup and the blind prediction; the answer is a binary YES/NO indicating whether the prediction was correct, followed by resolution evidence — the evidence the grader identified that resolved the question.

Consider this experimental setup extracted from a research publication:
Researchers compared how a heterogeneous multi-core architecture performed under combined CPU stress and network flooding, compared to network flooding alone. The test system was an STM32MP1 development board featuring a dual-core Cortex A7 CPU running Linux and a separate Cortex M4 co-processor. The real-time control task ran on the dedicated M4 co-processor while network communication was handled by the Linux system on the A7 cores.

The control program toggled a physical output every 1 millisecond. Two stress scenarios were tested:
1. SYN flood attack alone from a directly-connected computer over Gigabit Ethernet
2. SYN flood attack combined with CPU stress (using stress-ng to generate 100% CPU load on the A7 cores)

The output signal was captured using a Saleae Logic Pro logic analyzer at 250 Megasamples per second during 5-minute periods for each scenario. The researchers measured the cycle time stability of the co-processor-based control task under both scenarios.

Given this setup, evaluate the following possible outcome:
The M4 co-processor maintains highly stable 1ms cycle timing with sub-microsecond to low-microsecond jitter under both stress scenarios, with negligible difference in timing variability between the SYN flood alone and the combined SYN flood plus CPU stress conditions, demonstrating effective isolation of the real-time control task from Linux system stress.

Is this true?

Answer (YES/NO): YES